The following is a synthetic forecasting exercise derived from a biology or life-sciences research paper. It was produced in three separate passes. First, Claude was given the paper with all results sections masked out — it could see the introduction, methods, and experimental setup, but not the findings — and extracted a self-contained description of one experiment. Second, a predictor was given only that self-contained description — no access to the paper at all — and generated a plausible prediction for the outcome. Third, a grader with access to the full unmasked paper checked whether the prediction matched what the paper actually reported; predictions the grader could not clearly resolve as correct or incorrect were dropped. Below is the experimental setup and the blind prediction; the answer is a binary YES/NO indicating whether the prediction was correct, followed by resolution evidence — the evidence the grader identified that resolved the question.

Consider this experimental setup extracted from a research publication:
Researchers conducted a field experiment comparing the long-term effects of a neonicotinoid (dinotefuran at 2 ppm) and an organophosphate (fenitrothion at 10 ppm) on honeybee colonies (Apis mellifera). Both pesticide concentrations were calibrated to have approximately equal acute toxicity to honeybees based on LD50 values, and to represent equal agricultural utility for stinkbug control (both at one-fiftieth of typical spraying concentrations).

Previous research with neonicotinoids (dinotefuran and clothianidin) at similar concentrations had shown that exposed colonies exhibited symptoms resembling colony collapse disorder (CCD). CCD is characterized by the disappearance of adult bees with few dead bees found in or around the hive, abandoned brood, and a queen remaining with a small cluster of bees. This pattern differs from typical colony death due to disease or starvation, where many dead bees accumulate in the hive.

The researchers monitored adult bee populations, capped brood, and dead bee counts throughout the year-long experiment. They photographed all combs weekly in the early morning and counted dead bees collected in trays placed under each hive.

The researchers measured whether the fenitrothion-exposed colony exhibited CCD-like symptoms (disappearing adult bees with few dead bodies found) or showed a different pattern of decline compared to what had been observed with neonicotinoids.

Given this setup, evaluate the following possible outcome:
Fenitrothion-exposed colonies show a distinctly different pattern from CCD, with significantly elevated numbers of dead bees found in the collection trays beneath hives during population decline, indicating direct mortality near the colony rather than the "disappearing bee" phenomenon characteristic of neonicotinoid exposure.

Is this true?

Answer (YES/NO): NO